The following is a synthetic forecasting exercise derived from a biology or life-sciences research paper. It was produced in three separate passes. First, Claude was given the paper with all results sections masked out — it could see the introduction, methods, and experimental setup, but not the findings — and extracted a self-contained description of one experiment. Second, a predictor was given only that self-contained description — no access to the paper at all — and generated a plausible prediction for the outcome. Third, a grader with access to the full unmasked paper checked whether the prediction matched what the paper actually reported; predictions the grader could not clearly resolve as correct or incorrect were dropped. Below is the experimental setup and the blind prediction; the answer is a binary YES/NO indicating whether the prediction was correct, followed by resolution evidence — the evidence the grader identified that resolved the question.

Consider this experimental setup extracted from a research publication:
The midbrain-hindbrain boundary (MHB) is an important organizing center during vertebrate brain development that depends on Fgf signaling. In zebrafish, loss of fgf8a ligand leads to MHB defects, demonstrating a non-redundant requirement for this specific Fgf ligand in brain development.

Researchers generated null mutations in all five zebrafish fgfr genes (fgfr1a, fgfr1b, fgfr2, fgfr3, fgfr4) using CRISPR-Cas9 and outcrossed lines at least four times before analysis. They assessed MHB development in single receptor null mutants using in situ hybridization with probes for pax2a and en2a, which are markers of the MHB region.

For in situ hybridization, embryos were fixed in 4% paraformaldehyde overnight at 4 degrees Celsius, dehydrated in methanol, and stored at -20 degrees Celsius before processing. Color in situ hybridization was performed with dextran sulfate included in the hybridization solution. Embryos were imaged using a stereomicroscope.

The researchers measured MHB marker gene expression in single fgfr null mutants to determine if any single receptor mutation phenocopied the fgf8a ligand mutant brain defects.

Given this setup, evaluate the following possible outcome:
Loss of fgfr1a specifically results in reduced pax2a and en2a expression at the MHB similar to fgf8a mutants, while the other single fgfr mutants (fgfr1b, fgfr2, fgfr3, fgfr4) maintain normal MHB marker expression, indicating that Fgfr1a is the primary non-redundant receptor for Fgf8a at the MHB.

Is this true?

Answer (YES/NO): NO